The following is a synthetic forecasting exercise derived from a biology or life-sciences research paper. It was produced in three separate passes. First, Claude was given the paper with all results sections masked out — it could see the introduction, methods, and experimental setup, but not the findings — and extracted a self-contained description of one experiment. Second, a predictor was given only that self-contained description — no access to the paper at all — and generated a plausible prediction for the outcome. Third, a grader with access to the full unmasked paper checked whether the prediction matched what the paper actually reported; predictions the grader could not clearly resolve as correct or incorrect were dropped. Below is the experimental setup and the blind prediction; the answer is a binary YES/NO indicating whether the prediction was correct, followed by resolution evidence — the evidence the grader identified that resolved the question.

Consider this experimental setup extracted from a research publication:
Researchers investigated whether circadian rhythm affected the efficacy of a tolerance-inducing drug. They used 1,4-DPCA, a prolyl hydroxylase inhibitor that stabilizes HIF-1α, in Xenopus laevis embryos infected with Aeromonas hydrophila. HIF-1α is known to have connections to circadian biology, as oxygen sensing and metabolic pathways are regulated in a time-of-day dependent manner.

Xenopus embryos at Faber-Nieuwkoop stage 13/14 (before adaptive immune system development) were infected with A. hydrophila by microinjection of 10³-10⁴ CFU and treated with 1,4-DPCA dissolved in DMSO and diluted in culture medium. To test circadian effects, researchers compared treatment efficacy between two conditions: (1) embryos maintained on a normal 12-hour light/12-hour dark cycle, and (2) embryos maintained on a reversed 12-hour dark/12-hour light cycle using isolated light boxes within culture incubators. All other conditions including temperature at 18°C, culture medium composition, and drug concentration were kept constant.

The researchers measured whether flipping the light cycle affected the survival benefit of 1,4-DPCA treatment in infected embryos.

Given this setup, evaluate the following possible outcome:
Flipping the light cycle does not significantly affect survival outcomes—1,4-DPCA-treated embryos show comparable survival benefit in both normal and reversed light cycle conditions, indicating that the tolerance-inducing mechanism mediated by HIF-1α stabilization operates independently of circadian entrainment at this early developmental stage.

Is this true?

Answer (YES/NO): YES